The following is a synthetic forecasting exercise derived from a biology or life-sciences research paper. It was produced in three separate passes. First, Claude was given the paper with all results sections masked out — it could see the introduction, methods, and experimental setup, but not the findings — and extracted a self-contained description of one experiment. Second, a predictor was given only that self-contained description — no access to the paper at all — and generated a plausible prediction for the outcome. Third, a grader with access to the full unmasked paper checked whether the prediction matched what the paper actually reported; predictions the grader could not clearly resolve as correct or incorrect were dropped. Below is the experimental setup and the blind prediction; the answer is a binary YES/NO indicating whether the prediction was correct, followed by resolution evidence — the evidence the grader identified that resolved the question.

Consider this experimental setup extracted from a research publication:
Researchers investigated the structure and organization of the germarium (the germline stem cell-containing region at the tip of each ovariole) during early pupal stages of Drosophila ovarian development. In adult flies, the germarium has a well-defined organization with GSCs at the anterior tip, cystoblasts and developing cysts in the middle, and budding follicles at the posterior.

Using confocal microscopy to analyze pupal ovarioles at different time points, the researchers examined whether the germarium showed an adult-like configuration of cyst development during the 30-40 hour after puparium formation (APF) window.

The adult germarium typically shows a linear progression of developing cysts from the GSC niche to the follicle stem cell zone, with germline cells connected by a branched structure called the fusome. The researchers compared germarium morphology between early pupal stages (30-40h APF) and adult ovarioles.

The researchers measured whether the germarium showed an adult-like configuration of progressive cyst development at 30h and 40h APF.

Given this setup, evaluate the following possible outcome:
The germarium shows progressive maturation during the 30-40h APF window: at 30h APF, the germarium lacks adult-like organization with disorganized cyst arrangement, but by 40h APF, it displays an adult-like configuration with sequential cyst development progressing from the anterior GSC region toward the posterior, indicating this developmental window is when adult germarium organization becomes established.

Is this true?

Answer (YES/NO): NO